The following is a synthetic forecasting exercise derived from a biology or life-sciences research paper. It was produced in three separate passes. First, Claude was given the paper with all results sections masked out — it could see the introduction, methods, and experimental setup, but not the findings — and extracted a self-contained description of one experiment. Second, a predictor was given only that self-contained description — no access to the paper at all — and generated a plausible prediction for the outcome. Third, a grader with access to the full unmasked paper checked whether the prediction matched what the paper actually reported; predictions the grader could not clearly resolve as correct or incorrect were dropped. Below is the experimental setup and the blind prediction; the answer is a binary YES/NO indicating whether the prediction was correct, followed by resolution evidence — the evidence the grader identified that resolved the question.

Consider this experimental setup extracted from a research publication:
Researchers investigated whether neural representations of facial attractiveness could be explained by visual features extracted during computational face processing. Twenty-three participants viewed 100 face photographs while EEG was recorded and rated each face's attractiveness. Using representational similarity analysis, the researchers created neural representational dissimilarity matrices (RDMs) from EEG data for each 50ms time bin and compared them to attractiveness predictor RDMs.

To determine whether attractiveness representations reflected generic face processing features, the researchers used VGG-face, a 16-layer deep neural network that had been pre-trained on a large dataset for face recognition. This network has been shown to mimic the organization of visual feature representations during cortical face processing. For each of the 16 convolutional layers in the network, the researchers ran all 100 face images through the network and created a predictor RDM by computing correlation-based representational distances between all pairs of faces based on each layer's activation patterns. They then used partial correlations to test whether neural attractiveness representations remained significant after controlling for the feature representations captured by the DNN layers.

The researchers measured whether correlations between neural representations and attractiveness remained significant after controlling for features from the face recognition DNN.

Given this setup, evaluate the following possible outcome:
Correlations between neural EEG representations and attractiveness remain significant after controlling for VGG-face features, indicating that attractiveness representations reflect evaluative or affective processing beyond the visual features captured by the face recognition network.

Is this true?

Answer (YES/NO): YES